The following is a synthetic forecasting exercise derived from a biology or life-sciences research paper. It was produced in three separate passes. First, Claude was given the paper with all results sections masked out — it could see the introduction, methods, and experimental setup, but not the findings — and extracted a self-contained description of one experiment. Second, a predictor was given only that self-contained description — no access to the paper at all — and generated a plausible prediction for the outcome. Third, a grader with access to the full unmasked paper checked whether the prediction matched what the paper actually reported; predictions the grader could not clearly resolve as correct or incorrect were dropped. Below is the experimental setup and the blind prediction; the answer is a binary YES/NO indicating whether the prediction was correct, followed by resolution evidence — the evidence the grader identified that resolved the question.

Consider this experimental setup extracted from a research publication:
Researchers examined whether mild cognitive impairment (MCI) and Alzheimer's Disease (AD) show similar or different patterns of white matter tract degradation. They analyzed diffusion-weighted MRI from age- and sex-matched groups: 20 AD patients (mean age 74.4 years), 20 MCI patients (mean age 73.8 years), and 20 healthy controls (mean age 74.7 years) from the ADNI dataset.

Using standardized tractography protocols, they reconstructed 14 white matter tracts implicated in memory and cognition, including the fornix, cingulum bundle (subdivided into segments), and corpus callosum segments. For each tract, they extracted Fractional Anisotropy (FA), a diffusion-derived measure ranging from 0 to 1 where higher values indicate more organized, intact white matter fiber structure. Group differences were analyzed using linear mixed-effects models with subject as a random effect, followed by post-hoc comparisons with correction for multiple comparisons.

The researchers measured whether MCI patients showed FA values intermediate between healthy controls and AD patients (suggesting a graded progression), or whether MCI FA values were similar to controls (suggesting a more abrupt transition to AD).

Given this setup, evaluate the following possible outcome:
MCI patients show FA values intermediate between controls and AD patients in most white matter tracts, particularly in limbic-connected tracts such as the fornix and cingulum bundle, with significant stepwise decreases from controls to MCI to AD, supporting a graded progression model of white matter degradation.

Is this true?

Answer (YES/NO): NO